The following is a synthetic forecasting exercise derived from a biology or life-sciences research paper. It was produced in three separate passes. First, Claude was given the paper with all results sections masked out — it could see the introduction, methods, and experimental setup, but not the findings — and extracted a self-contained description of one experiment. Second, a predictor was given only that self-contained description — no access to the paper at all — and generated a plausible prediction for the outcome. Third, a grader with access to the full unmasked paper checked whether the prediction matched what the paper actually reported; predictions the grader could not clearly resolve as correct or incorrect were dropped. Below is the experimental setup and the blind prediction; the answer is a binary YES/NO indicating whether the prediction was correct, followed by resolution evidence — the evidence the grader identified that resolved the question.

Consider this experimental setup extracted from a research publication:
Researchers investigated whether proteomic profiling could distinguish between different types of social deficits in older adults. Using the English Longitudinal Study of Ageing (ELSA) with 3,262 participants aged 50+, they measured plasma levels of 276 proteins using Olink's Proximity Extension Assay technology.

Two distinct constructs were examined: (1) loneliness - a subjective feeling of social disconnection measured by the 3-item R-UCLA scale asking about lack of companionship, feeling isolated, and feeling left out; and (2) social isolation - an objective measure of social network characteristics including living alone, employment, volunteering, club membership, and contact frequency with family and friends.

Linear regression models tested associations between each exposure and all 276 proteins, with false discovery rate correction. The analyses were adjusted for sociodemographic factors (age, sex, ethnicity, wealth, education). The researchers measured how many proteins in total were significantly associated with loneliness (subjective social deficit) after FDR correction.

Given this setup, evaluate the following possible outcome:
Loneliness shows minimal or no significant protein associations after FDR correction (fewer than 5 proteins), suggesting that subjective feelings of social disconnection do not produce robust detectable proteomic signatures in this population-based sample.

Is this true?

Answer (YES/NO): YES